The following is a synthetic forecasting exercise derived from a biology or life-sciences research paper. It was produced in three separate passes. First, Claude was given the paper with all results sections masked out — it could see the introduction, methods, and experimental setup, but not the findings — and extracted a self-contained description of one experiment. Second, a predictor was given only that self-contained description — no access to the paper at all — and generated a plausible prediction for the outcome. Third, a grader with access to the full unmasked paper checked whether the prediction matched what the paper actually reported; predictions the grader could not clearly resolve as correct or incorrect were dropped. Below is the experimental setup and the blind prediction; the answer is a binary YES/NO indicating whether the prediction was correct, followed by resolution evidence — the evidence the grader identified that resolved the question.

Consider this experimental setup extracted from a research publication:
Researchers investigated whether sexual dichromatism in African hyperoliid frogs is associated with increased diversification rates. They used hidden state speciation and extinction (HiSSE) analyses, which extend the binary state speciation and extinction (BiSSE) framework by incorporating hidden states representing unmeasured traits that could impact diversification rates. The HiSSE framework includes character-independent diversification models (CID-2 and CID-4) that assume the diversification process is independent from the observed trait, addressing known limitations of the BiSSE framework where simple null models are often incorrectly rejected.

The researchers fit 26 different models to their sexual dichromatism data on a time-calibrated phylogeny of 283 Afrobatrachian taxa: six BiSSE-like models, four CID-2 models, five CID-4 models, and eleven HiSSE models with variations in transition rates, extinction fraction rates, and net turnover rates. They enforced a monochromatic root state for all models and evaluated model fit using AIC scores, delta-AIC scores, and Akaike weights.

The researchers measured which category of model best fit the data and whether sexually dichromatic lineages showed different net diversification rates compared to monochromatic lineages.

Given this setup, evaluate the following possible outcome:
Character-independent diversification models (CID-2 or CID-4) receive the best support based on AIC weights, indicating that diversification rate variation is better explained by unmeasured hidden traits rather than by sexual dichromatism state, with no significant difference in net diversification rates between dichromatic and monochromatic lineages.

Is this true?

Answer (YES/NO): NO